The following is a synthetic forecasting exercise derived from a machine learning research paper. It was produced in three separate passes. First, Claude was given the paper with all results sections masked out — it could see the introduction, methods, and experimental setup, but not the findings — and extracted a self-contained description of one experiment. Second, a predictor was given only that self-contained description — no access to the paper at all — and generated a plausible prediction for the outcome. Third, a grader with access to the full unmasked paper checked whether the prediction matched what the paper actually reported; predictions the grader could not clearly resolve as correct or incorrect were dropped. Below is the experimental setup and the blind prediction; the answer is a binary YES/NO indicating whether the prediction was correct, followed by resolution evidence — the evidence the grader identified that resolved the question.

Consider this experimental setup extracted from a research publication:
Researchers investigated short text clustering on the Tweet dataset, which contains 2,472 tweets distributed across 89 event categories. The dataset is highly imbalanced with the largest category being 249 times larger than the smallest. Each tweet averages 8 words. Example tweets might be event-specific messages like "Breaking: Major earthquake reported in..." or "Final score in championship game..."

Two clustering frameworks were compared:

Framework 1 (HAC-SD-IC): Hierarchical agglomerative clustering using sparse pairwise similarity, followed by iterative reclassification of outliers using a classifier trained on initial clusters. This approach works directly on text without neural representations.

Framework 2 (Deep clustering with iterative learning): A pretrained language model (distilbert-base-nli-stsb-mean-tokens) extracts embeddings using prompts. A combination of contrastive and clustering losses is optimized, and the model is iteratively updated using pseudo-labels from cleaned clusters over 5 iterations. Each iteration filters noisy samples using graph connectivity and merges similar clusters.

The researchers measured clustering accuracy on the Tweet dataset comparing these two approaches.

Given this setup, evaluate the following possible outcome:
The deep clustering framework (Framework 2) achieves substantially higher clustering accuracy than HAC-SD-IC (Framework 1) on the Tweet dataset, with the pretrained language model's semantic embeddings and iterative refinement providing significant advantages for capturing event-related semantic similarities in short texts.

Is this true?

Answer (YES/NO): NO